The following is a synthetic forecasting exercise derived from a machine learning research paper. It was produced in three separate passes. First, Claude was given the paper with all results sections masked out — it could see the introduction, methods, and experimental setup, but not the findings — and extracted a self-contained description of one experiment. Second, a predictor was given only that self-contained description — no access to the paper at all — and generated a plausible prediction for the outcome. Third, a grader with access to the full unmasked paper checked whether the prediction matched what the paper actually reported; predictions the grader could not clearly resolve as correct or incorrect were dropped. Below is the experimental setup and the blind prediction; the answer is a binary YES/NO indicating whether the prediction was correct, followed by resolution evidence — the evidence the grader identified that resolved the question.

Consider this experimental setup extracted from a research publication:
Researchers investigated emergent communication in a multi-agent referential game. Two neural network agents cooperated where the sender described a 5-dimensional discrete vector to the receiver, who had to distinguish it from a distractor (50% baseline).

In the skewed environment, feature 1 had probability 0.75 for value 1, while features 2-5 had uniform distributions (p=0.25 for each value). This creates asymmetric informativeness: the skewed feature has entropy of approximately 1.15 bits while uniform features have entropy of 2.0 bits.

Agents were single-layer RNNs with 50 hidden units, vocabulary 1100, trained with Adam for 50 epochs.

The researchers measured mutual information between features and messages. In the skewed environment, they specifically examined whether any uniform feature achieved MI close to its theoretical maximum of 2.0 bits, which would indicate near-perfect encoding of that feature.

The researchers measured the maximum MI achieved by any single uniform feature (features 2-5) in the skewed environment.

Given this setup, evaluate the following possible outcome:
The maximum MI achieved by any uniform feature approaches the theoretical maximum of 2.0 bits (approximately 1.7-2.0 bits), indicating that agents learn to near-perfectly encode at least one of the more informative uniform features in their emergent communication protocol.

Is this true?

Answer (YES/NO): NO